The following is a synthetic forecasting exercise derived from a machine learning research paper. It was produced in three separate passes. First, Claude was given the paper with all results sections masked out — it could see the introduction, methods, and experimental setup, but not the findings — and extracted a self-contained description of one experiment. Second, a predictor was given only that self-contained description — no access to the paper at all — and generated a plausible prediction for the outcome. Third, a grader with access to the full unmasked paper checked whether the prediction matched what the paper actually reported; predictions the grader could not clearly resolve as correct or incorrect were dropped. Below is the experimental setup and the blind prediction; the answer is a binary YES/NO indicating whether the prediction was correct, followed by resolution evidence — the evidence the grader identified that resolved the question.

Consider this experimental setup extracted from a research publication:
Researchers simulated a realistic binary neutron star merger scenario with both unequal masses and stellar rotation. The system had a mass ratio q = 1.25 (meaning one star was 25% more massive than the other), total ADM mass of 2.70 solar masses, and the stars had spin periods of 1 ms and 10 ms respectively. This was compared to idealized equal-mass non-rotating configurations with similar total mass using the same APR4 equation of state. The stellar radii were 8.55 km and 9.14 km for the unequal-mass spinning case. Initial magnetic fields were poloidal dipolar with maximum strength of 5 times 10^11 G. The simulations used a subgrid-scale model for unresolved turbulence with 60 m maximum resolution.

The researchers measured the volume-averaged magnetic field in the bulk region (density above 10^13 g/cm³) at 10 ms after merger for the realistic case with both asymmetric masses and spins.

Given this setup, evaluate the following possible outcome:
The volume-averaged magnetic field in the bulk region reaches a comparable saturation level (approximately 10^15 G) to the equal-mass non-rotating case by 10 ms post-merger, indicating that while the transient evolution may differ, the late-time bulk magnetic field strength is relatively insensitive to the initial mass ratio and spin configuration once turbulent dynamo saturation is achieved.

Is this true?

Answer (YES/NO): YES